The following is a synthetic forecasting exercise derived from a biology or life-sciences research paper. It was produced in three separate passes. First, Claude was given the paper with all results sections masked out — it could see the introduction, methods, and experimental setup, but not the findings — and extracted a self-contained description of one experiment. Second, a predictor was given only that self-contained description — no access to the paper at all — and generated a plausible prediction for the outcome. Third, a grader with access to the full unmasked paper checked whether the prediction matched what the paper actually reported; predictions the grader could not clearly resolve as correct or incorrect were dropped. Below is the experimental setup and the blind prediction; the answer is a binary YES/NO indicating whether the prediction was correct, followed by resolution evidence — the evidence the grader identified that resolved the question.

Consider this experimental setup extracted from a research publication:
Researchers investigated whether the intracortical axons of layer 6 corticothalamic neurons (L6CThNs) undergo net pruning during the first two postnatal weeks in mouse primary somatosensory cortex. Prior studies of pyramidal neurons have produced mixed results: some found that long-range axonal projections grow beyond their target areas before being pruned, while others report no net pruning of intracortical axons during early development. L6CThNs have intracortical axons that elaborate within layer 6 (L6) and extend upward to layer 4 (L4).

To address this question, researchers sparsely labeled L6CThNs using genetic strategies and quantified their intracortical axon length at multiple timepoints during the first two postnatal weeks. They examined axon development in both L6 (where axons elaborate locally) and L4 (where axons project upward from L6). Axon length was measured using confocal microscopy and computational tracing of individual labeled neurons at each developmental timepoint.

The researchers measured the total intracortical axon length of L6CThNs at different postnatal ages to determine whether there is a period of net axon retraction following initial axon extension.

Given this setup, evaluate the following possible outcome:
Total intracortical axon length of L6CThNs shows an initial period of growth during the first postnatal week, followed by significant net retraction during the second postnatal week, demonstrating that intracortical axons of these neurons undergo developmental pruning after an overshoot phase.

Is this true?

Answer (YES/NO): NO